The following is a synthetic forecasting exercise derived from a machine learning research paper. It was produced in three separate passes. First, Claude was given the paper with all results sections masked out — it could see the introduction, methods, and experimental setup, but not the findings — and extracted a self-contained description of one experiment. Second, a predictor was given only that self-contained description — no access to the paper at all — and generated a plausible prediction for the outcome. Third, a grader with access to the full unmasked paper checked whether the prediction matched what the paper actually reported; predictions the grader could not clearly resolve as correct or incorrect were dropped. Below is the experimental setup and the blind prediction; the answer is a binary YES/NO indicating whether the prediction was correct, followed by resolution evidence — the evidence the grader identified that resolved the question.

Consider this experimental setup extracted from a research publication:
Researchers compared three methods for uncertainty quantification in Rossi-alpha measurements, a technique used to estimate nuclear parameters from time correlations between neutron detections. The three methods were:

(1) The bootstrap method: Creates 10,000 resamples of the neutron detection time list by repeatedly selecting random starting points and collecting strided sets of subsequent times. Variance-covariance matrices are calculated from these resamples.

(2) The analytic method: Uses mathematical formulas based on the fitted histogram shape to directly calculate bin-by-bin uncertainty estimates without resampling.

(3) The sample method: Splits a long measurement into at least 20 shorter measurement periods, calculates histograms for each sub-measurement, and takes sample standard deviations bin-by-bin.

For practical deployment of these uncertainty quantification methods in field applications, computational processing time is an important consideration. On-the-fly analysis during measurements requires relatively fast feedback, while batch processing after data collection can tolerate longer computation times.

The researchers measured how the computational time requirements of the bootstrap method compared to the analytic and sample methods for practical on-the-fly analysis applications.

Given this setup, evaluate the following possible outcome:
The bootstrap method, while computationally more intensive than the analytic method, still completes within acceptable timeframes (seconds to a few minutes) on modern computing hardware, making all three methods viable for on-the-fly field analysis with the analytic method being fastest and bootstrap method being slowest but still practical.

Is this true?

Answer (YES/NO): NO